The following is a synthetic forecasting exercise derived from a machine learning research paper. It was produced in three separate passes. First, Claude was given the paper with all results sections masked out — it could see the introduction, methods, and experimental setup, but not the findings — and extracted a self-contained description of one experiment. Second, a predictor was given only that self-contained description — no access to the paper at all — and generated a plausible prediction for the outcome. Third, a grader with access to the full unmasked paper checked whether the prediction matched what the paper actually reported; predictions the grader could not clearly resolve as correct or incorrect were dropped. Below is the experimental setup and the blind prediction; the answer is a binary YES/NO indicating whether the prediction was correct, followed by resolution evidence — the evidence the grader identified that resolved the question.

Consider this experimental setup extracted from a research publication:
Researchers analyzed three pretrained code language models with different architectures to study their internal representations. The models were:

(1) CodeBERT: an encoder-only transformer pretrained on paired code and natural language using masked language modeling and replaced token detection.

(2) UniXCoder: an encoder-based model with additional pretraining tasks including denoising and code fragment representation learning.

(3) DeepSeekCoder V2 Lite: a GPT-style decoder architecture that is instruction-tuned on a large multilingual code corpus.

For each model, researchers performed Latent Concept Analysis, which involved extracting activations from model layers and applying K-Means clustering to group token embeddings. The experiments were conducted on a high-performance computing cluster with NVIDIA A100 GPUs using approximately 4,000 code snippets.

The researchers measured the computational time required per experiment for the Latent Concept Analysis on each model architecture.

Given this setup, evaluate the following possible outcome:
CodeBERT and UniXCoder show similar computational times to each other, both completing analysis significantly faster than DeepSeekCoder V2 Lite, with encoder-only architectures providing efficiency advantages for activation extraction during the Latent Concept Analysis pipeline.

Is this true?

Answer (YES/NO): YES